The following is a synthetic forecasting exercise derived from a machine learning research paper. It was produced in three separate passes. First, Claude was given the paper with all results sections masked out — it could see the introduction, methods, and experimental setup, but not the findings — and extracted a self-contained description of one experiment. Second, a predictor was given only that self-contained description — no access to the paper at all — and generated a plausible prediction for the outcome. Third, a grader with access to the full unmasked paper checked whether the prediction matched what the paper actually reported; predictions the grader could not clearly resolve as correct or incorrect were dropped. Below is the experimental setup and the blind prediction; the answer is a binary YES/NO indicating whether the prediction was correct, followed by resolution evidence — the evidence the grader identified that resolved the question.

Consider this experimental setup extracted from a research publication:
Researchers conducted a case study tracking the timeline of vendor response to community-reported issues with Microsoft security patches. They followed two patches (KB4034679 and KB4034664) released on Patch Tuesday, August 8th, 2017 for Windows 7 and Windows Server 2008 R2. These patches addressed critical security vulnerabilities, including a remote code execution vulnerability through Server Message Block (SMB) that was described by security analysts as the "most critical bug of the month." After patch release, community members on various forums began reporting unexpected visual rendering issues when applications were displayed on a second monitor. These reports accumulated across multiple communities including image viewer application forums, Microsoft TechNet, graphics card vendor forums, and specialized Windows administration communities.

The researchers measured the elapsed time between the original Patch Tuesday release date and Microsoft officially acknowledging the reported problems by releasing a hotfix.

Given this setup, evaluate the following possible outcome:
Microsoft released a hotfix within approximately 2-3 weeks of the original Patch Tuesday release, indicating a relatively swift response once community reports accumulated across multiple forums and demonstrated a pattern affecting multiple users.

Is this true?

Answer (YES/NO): YES